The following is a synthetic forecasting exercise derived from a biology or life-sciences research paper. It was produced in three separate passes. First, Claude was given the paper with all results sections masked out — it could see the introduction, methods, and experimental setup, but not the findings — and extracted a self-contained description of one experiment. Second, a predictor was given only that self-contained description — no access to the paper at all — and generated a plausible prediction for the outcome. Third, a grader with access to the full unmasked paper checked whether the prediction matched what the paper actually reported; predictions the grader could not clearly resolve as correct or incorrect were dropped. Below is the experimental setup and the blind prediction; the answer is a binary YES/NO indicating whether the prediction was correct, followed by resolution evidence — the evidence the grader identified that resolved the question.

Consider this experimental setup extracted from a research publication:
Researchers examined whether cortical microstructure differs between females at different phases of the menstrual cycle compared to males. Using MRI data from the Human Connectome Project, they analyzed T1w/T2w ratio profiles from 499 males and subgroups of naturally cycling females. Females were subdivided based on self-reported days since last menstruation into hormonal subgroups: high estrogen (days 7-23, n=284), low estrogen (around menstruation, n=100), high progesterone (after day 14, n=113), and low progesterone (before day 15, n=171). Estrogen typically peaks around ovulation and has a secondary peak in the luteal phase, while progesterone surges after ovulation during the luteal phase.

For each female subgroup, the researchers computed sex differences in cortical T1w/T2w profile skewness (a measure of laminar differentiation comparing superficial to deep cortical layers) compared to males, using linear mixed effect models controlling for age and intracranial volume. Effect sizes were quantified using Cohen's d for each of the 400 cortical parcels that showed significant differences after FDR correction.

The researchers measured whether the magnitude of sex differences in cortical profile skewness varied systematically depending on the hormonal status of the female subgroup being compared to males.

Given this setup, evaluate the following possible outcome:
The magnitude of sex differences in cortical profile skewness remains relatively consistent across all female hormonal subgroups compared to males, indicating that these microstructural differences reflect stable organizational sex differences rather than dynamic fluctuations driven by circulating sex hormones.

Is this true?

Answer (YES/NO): NO